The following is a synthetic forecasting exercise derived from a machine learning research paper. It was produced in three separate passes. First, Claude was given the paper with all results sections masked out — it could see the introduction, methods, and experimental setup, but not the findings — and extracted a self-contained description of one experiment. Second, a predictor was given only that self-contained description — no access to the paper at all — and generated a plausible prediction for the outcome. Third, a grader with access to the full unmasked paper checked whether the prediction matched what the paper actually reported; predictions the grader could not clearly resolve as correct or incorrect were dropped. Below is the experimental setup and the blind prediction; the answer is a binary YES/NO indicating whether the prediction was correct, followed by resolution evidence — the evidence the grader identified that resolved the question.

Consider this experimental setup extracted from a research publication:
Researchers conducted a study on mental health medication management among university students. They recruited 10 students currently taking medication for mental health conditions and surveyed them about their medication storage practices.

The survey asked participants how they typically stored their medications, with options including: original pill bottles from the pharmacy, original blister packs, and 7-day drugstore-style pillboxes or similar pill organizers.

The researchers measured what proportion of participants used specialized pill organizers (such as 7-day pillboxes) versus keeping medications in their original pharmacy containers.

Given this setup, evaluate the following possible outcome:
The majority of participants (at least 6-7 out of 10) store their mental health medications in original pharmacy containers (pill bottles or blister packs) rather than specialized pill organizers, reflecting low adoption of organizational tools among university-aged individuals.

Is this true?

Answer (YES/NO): YES